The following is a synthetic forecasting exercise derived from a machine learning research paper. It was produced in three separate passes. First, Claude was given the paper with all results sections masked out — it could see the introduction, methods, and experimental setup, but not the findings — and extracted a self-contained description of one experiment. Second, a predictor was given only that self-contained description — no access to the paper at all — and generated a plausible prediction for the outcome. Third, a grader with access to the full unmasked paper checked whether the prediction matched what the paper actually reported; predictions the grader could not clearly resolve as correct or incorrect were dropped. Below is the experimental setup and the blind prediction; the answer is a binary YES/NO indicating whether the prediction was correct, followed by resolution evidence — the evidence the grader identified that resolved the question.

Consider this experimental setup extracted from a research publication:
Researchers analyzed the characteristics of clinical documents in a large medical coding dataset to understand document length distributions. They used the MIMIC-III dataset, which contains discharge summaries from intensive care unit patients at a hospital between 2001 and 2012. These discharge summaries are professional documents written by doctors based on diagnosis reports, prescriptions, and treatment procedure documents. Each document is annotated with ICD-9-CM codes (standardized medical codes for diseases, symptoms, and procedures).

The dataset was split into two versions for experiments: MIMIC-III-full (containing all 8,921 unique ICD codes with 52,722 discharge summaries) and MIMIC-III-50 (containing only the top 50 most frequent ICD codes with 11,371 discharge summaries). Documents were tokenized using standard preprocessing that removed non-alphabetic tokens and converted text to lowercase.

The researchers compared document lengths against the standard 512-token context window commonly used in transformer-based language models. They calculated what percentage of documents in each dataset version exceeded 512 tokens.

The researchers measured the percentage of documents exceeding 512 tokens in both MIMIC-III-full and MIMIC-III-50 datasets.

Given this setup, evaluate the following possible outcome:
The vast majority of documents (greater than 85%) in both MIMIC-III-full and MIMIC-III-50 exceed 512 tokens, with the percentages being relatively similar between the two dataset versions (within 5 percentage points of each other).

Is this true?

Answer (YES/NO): YES